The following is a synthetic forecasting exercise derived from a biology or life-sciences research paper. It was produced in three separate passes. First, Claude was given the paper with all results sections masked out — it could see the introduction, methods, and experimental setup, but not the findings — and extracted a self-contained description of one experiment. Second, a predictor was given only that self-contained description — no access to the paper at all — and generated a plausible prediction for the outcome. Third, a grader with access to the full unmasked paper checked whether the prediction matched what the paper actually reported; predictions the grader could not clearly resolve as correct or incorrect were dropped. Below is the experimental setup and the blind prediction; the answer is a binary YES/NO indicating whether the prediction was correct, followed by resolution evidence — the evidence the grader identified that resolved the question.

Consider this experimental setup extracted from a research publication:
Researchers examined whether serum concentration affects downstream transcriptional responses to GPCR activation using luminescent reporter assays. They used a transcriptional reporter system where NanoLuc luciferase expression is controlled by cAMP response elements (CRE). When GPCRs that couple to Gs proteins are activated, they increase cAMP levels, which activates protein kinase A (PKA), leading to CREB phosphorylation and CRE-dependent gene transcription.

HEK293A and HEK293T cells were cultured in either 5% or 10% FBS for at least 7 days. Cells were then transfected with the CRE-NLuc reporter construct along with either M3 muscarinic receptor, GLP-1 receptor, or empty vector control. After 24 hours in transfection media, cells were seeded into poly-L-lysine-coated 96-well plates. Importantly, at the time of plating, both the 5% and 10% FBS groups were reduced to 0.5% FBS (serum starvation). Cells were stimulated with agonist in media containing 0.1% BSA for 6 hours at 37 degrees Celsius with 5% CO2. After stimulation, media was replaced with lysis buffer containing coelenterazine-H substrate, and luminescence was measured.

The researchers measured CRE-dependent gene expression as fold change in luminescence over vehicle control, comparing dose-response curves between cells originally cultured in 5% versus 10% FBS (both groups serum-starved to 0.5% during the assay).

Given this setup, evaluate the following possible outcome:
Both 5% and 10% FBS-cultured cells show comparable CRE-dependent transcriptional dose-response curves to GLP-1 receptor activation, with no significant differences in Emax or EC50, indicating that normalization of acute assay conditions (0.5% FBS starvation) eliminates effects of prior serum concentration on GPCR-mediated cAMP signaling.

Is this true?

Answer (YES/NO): YES